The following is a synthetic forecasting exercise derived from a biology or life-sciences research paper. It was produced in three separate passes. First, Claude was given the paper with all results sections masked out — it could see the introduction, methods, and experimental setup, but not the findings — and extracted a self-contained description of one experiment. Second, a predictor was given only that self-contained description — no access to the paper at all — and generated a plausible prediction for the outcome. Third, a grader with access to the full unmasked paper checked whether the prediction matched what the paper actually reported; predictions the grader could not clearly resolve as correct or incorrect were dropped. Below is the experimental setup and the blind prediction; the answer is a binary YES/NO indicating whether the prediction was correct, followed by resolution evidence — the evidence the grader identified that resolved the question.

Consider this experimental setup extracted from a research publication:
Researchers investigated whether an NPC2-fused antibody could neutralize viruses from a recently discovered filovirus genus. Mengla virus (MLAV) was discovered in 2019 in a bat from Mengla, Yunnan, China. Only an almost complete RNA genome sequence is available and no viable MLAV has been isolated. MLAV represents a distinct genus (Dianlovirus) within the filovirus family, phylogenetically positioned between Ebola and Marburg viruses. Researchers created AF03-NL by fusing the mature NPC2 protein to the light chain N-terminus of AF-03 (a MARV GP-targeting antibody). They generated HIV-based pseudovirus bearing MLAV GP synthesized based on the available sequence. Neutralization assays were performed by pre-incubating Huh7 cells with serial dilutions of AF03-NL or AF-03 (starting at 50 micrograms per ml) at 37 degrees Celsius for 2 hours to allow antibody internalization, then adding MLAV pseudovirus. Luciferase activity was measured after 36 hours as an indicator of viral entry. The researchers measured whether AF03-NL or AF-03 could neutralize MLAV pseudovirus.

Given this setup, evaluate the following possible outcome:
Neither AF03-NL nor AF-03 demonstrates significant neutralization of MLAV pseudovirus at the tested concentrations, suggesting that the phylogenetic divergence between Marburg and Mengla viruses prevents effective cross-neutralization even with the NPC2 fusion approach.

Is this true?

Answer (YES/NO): NO